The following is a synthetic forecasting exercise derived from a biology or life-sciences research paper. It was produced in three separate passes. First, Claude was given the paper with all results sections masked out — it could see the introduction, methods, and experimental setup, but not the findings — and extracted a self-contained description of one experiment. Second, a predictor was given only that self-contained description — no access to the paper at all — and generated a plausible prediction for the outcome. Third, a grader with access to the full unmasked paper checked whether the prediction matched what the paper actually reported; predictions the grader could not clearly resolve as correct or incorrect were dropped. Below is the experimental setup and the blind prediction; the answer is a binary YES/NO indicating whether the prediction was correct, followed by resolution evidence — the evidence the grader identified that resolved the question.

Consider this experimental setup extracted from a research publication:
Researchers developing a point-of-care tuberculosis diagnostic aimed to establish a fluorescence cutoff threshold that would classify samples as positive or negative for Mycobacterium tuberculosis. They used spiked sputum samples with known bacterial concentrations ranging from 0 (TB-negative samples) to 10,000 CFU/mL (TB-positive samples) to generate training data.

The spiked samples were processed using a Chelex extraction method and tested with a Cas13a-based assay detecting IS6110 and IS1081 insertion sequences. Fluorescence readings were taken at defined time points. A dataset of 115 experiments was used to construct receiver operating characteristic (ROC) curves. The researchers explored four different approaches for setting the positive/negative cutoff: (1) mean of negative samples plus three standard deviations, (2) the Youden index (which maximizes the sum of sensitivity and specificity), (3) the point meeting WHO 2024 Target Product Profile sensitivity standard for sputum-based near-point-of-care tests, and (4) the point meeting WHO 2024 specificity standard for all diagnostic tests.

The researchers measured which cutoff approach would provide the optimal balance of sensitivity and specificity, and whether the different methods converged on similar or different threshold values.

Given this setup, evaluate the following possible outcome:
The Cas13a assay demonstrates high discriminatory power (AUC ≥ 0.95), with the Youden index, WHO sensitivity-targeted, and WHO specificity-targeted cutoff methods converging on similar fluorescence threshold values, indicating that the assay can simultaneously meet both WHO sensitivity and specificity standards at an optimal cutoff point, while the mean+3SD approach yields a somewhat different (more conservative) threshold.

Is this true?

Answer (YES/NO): NO